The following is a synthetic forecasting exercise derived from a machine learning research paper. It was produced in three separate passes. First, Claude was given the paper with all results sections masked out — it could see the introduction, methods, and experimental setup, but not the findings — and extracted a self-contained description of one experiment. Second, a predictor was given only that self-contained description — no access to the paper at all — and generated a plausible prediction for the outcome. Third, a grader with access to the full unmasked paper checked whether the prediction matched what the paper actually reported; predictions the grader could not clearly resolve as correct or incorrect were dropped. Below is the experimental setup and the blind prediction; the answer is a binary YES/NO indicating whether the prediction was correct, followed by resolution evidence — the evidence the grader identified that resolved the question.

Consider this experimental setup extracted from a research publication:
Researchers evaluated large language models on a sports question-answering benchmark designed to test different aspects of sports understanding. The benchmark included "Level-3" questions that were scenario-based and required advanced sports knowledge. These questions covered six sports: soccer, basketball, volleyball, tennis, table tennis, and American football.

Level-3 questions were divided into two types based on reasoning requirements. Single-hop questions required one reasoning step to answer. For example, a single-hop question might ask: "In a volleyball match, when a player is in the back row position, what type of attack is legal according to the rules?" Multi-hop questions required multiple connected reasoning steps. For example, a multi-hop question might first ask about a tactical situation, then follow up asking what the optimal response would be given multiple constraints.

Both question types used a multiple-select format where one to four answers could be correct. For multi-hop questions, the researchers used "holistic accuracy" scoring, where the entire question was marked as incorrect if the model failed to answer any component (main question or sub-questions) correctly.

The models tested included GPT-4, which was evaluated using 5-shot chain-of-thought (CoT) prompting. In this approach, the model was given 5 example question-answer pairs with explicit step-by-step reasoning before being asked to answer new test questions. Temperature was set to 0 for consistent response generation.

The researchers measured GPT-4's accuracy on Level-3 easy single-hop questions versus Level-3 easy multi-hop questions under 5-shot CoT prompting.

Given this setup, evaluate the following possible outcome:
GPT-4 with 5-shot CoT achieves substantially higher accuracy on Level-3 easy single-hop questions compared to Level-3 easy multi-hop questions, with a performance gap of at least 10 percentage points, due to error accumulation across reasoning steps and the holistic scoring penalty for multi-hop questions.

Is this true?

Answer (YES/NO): YES